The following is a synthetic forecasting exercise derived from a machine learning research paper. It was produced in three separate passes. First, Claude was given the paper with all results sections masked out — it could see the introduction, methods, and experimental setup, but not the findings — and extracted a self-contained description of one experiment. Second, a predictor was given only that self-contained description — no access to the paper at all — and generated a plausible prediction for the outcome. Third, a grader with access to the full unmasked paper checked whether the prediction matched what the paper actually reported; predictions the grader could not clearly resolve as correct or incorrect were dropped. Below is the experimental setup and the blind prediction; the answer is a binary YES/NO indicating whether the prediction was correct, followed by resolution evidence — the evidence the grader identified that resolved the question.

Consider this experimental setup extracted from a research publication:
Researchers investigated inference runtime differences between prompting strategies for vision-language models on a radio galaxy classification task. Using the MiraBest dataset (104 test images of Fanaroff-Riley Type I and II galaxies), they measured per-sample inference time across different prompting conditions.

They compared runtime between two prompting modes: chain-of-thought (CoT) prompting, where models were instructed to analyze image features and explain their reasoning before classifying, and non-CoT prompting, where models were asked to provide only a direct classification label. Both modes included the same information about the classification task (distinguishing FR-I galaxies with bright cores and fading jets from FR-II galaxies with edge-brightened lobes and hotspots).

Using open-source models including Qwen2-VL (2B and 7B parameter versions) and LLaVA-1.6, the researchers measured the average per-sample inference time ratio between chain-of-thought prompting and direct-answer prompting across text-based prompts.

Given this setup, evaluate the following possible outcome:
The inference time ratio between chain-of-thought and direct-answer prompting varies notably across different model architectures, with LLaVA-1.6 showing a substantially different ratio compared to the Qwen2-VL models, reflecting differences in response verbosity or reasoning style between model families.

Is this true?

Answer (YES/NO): NO